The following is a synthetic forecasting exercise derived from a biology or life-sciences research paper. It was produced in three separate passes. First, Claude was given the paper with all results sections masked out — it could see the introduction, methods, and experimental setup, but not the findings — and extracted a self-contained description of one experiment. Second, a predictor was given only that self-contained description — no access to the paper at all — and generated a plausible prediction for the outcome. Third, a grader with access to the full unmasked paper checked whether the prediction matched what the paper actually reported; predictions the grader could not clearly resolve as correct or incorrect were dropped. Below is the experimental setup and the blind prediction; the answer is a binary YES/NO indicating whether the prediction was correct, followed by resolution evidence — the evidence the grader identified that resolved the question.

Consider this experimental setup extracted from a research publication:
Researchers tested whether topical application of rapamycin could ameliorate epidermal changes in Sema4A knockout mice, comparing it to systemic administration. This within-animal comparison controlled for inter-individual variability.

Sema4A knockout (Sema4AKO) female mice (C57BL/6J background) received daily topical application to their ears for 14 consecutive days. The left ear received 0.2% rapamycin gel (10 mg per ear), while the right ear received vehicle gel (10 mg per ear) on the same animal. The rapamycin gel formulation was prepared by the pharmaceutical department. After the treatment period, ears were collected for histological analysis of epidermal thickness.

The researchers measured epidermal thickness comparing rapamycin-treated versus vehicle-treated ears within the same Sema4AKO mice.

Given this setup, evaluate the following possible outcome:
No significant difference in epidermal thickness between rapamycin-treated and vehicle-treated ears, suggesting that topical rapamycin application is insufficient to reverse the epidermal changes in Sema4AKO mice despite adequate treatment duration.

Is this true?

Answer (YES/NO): YES